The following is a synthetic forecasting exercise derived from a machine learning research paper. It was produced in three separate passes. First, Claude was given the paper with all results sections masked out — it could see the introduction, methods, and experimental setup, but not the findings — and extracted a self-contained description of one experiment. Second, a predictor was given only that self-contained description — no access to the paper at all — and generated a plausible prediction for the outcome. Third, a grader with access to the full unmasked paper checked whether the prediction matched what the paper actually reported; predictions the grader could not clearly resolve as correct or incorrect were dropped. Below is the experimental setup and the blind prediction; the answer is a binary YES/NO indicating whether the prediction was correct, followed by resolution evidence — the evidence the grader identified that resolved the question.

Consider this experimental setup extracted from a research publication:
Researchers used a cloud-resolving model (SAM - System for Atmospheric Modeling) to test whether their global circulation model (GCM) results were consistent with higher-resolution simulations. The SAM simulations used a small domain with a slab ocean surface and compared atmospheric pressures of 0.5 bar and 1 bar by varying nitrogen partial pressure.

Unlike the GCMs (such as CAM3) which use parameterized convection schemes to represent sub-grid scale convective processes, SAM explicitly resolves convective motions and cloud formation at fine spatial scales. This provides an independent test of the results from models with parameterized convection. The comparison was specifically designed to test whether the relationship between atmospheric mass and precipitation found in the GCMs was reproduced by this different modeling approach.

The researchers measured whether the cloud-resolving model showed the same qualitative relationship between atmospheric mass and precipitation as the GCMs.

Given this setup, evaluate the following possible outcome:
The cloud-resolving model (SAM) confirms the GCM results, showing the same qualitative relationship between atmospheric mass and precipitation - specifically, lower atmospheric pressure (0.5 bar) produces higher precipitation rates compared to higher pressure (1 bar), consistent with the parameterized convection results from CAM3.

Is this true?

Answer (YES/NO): YES